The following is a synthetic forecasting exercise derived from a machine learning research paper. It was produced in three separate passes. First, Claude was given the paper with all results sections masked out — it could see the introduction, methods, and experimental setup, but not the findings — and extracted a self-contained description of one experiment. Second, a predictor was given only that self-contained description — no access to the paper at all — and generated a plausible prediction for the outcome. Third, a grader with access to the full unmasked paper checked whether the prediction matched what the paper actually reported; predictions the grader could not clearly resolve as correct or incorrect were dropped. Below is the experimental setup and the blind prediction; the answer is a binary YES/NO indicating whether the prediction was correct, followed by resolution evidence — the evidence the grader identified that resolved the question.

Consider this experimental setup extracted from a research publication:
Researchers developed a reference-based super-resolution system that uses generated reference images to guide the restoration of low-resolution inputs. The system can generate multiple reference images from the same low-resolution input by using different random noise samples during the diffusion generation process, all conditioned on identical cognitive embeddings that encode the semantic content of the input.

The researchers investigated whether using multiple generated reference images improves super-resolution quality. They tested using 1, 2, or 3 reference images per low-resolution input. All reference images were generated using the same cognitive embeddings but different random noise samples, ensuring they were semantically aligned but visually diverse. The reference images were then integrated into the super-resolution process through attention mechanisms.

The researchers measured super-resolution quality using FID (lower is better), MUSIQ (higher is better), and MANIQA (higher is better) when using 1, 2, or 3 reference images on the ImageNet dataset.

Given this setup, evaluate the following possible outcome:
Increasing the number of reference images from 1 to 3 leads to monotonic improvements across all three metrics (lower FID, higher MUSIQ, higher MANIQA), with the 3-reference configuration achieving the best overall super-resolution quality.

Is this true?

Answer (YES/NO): NO